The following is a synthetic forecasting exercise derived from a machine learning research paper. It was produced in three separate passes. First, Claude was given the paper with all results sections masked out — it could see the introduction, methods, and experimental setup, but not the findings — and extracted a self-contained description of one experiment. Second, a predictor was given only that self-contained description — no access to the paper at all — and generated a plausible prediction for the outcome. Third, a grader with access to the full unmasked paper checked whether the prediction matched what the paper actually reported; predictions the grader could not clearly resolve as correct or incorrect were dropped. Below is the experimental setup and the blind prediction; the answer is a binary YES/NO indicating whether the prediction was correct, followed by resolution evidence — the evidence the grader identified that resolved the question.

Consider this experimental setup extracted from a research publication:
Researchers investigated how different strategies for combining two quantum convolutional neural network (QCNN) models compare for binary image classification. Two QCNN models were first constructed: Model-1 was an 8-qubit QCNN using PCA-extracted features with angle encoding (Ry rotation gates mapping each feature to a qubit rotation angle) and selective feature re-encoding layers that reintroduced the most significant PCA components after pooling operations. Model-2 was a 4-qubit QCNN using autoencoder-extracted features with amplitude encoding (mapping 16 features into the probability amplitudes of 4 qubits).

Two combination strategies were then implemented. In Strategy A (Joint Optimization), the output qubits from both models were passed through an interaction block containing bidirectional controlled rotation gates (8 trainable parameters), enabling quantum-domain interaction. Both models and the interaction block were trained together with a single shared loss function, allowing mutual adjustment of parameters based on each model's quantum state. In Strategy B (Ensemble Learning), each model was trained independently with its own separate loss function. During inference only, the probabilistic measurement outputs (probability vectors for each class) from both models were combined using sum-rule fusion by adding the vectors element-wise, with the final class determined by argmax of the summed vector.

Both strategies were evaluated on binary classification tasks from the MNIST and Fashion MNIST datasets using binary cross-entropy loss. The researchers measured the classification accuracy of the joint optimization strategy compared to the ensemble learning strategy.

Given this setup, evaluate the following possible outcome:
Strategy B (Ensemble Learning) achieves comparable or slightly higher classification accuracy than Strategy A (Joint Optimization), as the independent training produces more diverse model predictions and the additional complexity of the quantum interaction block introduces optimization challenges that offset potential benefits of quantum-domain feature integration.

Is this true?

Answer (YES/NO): NO